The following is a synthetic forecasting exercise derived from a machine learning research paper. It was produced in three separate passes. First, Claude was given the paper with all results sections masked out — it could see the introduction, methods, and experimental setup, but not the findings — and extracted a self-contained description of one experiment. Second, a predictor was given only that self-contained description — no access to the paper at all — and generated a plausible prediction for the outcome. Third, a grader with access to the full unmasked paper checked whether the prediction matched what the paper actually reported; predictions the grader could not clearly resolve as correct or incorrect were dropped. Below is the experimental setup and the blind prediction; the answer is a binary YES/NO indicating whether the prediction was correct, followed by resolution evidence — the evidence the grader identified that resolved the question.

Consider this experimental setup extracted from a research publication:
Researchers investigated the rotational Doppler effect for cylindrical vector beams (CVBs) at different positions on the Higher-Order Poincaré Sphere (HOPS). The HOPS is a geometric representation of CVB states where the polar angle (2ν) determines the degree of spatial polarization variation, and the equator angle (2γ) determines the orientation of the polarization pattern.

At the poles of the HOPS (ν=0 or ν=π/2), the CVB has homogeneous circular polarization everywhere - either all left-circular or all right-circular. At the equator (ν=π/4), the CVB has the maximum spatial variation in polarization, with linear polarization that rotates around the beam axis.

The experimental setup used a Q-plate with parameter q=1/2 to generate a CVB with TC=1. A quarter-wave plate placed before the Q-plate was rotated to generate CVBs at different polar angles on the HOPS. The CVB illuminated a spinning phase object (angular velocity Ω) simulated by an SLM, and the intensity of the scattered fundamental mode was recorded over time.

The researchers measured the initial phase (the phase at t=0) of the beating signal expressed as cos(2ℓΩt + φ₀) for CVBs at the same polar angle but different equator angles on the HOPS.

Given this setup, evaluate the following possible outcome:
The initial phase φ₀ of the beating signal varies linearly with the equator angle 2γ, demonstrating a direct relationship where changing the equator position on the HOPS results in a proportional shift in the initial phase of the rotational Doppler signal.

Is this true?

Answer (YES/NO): YES